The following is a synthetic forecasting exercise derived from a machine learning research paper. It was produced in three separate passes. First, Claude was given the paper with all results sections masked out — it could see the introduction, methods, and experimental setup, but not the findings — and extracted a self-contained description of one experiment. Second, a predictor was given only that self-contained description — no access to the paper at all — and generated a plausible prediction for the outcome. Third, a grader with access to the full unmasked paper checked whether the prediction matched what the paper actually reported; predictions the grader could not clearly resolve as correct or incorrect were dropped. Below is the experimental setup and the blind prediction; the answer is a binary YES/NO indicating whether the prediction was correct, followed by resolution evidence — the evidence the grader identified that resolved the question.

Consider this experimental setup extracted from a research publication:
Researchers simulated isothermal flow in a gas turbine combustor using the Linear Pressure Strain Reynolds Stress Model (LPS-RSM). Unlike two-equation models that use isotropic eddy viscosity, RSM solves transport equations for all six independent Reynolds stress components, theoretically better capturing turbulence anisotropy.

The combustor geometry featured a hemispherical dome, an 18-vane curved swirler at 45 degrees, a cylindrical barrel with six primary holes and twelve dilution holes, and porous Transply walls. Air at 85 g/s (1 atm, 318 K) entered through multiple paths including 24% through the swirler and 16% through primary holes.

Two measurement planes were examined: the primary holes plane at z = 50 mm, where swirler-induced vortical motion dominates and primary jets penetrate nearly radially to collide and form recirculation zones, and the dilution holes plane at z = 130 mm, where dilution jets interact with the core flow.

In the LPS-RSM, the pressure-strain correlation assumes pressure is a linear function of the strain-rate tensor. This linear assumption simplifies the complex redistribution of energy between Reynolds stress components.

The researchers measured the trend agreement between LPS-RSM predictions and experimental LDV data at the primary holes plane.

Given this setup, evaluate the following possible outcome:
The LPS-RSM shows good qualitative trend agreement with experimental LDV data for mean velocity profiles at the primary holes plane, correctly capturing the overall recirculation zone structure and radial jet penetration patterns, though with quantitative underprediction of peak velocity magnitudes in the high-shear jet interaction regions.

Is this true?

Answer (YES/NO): NO